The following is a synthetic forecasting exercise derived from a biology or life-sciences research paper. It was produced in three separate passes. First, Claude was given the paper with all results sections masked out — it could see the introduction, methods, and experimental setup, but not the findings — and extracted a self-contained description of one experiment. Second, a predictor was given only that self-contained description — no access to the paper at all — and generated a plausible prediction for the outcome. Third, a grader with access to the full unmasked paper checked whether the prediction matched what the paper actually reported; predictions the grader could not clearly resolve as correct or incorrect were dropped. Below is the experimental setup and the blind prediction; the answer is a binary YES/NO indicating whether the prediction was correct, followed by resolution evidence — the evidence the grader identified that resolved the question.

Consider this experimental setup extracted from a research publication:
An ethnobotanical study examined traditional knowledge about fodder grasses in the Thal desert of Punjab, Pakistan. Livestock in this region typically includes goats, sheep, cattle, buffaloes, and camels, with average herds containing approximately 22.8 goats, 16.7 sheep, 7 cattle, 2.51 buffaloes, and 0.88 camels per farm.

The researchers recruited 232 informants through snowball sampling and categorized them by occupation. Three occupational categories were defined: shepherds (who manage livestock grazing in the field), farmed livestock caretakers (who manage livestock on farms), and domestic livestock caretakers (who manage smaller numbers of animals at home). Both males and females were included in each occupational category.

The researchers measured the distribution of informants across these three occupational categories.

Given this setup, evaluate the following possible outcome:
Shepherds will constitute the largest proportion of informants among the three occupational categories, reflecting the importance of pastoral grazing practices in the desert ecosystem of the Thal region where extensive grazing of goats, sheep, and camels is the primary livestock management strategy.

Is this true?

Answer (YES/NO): NO